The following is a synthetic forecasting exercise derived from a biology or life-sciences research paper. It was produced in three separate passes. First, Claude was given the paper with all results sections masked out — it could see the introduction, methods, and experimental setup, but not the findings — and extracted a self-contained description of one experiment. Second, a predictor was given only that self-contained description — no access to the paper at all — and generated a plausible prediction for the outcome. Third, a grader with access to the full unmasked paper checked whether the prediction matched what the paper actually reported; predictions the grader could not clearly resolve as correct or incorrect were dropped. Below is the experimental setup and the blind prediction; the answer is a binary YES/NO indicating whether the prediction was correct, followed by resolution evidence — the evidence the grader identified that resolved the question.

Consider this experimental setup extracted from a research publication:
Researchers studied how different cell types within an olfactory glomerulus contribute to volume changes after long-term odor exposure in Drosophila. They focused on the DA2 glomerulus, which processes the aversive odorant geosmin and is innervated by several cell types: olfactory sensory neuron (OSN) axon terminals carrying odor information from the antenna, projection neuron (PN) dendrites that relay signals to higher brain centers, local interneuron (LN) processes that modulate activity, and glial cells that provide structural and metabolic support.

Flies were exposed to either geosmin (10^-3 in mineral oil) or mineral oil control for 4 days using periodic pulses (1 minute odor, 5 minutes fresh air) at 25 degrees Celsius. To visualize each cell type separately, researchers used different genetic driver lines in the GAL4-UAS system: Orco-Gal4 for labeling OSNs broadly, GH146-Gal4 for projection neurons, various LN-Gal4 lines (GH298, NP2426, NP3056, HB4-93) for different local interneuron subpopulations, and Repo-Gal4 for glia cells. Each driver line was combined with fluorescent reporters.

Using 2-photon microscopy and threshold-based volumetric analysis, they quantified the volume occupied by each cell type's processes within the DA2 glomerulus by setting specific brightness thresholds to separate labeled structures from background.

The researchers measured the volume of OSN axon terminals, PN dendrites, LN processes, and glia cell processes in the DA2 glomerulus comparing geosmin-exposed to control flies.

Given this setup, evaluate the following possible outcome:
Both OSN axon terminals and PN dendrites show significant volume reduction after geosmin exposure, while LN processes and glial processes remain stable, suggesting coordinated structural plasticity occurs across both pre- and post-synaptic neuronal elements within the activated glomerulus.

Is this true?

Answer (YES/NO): NO